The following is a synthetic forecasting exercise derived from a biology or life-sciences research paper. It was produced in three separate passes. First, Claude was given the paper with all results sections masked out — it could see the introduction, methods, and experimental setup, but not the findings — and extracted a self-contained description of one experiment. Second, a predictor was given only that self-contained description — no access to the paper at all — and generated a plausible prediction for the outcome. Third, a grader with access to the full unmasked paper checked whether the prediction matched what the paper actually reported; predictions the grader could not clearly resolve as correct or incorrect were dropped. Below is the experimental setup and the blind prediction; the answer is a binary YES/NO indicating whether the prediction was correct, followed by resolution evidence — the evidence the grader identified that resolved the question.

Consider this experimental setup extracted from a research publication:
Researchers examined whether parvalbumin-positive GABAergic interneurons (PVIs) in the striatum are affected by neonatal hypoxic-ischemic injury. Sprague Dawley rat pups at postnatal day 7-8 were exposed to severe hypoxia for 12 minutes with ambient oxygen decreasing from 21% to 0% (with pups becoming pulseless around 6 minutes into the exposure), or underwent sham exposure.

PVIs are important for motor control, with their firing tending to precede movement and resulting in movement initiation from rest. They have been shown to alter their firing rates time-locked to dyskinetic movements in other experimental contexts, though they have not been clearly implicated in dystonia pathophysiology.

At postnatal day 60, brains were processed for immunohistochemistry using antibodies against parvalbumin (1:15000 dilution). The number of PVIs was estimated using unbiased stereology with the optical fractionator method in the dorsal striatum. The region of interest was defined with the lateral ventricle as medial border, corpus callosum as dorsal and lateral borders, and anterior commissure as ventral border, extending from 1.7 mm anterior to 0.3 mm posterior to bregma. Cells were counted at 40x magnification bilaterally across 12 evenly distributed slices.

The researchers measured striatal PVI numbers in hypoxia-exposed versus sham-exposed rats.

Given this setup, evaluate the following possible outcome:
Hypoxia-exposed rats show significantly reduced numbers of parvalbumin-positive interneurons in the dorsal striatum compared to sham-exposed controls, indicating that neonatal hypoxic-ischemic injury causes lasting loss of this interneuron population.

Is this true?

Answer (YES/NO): NO